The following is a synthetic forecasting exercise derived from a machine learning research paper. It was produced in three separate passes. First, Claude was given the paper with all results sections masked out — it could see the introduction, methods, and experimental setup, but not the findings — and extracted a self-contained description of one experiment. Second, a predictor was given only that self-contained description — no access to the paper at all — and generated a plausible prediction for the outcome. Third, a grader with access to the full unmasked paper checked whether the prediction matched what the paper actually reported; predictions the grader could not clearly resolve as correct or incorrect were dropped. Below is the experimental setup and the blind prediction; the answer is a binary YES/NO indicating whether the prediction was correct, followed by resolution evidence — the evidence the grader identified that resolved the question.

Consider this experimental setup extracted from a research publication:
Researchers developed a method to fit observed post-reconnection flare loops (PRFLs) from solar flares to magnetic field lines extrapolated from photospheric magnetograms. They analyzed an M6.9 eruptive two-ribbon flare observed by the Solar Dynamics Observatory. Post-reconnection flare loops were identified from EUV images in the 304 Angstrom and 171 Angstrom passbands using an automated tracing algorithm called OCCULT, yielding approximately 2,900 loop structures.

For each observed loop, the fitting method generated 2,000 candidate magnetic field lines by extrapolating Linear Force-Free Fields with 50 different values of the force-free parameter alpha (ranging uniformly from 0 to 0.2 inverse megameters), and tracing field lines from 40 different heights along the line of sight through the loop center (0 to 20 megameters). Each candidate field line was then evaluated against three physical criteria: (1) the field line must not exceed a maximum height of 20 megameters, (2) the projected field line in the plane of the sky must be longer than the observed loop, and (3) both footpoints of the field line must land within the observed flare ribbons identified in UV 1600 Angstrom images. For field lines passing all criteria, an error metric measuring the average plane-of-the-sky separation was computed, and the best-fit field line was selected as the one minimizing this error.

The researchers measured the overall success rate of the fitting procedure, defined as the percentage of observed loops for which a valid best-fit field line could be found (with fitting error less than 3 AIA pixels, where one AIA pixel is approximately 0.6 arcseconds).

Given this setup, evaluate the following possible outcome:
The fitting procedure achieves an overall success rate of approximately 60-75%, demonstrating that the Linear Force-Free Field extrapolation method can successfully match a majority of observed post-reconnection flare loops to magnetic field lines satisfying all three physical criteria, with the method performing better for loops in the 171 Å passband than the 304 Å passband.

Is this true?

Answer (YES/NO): NO